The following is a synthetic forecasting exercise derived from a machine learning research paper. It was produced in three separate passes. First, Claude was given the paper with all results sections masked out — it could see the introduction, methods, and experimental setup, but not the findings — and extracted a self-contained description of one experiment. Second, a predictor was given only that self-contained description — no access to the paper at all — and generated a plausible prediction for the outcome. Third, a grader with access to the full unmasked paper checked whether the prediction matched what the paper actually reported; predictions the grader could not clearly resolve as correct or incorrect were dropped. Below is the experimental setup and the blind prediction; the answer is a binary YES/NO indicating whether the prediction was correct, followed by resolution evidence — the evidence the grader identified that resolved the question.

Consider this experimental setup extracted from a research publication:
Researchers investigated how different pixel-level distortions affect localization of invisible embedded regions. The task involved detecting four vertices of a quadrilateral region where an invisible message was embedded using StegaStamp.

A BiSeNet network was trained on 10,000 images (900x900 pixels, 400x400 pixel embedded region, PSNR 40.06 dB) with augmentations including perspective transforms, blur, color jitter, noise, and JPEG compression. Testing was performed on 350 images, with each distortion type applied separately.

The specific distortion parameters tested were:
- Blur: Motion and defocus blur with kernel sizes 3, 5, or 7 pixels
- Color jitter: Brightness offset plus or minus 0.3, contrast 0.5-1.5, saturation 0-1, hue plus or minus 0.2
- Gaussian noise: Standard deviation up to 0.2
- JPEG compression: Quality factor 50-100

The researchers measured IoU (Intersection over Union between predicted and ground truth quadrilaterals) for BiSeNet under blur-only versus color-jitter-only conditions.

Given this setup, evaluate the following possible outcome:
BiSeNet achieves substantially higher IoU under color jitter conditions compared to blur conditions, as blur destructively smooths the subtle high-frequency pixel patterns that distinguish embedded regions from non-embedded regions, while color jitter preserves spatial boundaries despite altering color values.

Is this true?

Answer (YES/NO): NO